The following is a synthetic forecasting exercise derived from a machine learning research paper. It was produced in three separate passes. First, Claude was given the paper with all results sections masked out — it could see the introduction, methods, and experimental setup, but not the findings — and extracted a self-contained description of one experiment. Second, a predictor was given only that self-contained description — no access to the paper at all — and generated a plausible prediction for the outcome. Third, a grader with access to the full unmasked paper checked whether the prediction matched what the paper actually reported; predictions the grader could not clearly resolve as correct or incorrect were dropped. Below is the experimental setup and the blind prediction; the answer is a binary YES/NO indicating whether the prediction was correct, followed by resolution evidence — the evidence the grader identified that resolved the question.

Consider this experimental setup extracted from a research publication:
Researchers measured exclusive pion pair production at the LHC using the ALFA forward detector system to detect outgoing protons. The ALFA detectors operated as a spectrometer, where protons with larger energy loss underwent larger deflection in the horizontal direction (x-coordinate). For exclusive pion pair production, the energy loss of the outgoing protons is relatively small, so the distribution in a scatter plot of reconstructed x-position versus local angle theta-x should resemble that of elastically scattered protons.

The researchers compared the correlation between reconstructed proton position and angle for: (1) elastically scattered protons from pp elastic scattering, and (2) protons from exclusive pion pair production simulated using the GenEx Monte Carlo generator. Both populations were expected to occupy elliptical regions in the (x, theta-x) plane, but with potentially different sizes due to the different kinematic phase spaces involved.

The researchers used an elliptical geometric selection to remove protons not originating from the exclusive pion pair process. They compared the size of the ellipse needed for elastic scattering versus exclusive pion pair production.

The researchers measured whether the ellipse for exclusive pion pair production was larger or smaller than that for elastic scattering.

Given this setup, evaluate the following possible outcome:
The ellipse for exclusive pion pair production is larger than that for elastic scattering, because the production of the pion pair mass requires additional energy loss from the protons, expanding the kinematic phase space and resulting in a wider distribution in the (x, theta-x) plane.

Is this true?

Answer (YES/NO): YES